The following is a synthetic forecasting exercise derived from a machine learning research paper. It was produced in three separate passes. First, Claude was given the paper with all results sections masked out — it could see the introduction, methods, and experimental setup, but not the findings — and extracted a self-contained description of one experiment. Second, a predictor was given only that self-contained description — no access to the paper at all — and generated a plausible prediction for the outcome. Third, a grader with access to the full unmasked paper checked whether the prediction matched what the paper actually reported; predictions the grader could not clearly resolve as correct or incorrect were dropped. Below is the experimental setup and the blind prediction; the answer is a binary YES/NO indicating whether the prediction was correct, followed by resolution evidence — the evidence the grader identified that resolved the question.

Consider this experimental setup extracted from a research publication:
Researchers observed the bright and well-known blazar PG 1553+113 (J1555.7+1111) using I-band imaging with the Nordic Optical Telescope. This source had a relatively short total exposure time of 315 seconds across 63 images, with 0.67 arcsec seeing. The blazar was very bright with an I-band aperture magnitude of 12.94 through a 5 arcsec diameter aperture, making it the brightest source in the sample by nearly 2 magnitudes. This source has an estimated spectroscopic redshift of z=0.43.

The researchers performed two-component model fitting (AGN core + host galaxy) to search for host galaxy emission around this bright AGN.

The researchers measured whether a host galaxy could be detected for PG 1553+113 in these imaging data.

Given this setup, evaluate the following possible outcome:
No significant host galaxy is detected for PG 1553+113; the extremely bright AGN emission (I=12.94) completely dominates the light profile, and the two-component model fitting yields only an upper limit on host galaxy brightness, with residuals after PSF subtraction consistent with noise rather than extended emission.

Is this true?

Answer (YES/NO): YES